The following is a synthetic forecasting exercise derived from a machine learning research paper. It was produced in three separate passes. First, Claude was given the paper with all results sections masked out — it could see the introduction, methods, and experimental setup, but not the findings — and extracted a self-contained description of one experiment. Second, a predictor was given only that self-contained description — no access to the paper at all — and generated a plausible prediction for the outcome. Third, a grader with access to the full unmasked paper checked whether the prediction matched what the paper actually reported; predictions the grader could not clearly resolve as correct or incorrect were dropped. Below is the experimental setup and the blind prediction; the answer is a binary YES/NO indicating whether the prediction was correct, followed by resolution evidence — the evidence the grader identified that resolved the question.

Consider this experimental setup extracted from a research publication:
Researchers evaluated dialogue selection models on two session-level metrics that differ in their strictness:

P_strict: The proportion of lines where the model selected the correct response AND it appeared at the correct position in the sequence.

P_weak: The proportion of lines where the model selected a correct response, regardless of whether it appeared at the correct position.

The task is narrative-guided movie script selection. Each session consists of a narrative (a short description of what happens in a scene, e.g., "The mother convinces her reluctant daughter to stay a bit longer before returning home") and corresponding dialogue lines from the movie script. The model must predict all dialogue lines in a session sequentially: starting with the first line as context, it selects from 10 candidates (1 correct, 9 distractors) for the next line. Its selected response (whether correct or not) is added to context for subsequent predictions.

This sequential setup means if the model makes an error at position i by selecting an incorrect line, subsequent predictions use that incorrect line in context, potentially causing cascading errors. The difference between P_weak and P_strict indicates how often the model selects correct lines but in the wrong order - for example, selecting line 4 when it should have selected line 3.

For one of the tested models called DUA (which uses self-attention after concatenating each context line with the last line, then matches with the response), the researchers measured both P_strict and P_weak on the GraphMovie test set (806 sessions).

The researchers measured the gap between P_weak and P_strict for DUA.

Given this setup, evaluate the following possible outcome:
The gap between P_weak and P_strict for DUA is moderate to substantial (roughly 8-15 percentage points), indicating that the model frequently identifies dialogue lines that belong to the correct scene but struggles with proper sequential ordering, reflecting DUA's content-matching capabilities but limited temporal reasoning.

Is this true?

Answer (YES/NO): NO